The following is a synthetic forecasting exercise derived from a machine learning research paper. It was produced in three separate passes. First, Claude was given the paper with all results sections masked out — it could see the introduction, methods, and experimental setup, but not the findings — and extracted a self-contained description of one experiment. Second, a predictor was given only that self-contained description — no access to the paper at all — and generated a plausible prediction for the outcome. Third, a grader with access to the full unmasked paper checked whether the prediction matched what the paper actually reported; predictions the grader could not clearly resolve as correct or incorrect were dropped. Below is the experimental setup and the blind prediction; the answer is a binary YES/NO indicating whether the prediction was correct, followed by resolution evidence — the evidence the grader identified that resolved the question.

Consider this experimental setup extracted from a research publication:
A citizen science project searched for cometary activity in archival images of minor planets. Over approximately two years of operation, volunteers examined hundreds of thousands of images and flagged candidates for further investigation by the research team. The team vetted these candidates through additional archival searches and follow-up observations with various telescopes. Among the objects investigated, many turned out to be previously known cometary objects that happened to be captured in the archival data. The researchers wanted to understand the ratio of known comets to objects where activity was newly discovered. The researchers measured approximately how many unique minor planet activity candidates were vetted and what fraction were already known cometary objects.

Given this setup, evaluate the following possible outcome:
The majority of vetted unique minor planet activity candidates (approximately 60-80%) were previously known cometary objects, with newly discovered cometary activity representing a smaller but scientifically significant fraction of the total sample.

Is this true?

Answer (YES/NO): YES